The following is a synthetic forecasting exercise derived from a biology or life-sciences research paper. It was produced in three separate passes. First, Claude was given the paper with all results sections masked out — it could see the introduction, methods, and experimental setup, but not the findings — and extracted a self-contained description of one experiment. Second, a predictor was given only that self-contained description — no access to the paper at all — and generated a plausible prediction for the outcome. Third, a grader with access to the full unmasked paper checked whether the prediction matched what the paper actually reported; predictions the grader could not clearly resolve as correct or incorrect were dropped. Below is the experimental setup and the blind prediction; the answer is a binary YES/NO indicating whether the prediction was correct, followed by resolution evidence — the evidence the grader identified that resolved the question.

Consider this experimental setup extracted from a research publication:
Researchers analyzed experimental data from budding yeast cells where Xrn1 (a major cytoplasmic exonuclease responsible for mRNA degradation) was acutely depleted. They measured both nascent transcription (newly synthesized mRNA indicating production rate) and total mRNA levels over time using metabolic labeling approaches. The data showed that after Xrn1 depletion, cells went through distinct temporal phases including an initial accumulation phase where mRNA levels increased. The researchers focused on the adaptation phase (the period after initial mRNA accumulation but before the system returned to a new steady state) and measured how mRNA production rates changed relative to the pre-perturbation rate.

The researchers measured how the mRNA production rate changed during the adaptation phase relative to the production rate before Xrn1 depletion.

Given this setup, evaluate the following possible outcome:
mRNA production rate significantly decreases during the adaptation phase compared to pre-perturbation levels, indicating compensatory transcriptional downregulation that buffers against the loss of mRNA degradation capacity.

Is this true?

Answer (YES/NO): YES